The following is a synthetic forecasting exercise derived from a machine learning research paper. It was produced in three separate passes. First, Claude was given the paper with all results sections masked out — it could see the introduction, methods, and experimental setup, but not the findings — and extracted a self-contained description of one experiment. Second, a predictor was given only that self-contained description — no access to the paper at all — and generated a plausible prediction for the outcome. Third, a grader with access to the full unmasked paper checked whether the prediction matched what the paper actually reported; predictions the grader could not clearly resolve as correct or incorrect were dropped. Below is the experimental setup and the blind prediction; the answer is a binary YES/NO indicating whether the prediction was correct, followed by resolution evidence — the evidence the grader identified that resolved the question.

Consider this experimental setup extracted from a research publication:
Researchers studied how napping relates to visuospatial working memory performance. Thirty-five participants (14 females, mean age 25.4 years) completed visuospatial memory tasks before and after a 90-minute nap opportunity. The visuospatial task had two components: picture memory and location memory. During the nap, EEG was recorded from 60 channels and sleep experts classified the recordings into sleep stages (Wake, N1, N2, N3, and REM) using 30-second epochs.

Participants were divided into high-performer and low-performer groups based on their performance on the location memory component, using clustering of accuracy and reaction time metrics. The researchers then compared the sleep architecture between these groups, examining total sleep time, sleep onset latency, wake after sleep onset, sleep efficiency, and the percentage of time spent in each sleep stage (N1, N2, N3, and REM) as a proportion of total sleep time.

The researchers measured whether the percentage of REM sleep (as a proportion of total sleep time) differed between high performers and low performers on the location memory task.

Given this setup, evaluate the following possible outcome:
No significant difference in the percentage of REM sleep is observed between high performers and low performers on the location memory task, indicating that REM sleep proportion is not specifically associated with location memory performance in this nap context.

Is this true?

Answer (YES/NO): NO